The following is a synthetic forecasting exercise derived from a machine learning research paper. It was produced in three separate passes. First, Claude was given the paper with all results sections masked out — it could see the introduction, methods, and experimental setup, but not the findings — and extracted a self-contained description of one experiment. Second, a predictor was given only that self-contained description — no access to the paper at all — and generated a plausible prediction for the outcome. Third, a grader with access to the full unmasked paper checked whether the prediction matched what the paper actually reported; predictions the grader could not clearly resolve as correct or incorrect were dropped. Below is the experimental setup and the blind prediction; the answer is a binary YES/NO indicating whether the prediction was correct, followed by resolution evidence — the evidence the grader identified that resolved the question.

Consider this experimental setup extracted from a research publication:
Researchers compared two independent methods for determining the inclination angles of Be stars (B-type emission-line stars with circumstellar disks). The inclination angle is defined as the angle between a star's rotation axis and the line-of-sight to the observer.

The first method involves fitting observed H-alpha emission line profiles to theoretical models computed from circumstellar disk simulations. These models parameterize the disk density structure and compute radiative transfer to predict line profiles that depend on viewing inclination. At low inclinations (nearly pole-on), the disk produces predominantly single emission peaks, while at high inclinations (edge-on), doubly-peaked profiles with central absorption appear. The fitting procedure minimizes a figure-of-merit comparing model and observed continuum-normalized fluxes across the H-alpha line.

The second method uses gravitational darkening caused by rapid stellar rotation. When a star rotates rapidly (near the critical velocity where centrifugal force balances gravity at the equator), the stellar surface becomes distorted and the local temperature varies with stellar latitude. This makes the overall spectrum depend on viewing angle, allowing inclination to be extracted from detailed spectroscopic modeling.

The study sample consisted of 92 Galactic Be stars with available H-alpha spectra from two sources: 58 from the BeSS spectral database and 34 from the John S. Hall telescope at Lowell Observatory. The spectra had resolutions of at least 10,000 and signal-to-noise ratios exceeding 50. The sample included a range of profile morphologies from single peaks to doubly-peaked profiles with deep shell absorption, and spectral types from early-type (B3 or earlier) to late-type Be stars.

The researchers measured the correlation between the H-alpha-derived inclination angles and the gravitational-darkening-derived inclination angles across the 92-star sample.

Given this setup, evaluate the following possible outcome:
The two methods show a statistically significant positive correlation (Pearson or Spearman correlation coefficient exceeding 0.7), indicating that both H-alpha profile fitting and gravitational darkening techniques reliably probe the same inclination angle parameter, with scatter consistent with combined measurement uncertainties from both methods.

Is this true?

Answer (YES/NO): NO